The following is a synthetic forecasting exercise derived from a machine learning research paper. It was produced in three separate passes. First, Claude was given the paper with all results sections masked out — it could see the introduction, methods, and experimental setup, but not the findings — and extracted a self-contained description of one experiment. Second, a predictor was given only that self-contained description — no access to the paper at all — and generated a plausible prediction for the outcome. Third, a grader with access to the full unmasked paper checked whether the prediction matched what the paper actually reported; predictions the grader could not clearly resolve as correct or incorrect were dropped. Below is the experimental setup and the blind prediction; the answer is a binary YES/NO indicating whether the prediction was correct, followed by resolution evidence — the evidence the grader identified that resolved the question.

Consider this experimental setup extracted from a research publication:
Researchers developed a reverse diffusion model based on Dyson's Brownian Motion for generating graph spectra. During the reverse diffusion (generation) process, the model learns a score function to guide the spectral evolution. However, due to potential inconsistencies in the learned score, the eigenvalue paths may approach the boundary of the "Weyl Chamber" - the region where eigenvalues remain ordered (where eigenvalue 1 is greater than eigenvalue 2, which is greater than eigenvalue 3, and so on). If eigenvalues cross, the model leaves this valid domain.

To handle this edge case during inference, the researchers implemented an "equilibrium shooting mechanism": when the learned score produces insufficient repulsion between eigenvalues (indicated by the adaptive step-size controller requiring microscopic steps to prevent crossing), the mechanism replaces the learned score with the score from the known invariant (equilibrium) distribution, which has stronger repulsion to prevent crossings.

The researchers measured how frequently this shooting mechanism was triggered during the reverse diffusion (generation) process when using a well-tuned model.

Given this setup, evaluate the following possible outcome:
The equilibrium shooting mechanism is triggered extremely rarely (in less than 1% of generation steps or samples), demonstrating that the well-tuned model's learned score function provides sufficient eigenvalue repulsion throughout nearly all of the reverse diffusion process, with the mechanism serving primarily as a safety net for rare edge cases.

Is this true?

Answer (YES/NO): YES